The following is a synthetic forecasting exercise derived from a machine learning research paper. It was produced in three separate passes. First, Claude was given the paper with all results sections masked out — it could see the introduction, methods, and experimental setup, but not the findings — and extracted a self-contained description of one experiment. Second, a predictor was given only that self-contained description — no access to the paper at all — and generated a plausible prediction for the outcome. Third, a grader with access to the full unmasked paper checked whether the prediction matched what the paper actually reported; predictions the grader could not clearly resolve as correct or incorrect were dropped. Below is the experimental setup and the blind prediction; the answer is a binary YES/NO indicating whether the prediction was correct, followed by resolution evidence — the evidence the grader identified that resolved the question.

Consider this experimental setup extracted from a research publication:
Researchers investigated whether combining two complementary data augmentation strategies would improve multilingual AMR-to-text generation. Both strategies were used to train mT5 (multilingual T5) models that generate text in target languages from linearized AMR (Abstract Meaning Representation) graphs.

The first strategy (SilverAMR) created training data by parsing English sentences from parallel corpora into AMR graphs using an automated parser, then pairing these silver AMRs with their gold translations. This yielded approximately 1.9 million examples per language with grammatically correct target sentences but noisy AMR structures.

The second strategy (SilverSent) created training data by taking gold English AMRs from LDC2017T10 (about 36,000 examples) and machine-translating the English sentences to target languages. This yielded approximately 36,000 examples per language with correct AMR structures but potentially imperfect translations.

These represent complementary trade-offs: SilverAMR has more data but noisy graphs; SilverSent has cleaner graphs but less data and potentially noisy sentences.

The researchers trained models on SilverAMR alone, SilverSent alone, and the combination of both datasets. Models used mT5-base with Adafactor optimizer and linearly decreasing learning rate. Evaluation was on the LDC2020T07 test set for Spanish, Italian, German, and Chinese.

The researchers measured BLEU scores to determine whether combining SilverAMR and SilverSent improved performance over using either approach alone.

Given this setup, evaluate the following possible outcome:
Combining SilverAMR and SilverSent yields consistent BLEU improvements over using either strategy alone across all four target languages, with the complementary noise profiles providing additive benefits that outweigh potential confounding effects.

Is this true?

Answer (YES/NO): YES